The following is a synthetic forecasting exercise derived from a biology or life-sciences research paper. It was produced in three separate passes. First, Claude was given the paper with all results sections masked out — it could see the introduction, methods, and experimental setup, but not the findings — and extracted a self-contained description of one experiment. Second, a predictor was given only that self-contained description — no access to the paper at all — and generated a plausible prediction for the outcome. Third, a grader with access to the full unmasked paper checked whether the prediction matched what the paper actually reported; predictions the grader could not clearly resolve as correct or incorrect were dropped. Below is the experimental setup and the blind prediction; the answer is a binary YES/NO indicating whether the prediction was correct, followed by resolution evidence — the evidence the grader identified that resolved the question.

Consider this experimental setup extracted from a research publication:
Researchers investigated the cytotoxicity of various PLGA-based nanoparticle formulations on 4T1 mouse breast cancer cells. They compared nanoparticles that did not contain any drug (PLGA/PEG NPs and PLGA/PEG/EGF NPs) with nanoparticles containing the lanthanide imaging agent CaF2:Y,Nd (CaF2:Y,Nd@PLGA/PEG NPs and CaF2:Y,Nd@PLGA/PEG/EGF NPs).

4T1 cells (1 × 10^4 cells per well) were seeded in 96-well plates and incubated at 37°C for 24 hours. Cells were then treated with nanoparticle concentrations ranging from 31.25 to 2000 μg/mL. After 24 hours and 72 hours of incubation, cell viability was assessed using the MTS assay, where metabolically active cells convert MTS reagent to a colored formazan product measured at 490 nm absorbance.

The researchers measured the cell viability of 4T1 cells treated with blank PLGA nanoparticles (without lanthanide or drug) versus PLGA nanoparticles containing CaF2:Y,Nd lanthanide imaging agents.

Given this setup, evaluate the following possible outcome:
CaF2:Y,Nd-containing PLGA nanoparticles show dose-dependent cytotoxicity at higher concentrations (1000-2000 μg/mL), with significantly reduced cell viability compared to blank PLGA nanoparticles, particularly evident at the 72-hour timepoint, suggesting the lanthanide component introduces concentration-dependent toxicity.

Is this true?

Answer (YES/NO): YES